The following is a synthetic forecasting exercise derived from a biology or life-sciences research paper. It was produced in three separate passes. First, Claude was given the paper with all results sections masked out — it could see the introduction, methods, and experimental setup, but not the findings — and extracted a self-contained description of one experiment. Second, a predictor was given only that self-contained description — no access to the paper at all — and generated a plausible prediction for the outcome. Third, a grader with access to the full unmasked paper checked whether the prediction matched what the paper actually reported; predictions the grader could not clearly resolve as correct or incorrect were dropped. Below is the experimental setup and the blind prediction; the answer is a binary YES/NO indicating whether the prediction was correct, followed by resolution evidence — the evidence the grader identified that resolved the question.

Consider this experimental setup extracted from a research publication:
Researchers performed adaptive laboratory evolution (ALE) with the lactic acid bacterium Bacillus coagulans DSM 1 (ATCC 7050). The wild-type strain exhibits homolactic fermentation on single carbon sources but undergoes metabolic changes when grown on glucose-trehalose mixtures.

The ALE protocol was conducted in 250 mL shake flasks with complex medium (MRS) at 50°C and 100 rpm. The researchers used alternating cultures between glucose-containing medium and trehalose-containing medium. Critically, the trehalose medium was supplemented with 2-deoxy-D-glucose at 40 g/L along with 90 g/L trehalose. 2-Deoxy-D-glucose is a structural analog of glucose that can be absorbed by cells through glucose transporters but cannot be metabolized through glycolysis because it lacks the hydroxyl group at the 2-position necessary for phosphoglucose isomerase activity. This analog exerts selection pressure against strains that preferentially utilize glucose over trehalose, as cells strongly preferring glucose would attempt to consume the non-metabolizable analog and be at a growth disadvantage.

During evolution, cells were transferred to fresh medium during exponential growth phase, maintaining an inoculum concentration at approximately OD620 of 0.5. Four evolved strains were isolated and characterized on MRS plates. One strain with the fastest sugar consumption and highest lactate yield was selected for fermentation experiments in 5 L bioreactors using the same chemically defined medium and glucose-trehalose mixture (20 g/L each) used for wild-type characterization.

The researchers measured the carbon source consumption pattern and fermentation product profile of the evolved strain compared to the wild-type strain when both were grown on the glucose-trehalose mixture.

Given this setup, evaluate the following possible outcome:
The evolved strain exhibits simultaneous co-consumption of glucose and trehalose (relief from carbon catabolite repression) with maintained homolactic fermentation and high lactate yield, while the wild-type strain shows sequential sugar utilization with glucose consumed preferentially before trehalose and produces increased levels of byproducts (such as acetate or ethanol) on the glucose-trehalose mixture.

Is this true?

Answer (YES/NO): YES